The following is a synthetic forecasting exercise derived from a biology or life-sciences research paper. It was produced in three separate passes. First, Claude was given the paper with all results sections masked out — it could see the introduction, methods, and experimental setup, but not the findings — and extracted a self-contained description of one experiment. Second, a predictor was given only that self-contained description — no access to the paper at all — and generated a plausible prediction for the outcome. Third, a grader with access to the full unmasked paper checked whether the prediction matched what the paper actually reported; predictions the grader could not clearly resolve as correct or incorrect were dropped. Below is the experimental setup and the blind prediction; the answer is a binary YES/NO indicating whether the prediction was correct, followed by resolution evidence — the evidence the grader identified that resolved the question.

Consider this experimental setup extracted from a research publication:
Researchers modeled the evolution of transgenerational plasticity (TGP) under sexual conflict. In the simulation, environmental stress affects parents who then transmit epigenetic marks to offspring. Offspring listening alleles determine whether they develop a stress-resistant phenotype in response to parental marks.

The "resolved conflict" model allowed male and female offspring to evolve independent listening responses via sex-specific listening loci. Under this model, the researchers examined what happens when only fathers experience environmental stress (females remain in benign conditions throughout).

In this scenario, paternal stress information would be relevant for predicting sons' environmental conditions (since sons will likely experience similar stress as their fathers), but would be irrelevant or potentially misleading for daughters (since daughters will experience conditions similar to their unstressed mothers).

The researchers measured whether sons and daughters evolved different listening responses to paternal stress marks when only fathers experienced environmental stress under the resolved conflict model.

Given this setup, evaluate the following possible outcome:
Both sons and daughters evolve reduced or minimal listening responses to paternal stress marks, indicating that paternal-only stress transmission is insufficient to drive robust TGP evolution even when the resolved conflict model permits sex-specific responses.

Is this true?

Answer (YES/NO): NO